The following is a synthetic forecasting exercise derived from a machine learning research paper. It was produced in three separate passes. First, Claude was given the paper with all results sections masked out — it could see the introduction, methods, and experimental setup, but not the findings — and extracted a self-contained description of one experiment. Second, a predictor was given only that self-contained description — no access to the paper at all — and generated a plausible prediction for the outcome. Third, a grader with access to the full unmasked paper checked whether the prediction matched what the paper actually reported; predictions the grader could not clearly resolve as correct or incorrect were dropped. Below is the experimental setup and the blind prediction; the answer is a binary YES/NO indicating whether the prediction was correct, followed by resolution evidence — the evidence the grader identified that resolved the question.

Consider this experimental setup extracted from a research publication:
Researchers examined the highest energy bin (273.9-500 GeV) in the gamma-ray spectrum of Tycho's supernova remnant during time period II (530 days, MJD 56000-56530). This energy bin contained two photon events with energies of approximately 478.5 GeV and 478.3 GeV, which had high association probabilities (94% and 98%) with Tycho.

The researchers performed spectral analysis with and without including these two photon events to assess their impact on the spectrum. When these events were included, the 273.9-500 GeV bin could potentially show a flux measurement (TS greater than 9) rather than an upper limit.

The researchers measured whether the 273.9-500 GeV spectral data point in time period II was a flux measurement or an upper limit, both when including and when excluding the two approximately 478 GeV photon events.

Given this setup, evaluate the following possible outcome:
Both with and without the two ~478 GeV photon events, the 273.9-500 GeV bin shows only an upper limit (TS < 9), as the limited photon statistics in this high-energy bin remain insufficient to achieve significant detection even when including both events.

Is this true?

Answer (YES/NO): NO